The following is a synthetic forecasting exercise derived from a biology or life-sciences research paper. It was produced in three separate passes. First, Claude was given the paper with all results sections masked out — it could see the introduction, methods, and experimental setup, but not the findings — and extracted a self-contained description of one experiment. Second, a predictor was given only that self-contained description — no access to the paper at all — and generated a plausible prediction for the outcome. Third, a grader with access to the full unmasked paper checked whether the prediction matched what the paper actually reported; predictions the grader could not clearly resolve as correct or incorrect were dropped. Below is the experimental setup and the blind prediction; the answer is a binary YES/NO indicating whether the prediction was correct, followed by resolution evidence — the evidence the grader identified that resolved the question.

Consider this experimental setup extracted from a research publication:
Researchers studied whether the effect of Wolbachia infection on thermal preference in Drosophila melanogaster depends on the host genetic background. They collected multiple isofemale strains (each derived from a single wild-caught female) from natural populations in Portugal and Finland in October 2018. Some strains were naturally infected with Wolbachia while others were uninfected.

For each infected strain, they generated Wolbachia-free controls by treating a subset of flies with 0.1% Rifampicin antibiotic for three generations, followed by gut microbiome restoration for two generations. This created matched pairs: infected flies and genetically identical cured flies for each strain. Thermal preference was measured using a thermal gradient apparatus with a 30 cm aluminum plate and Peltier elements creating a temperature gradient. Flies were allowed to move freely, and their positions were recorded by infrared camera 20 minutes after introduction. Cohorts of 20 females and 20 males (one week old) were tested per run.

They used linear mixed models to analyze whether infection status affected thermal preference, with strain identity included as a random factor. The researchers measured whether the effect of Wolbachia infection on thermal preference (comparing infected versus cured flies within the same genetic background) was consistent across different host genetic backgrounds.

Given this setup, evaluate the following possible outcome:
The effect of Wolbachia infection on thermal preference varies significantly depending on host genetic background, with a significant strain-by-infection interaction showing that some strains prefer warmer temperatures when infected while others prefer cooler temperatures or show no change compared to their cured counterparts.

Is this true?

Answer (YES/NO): NO